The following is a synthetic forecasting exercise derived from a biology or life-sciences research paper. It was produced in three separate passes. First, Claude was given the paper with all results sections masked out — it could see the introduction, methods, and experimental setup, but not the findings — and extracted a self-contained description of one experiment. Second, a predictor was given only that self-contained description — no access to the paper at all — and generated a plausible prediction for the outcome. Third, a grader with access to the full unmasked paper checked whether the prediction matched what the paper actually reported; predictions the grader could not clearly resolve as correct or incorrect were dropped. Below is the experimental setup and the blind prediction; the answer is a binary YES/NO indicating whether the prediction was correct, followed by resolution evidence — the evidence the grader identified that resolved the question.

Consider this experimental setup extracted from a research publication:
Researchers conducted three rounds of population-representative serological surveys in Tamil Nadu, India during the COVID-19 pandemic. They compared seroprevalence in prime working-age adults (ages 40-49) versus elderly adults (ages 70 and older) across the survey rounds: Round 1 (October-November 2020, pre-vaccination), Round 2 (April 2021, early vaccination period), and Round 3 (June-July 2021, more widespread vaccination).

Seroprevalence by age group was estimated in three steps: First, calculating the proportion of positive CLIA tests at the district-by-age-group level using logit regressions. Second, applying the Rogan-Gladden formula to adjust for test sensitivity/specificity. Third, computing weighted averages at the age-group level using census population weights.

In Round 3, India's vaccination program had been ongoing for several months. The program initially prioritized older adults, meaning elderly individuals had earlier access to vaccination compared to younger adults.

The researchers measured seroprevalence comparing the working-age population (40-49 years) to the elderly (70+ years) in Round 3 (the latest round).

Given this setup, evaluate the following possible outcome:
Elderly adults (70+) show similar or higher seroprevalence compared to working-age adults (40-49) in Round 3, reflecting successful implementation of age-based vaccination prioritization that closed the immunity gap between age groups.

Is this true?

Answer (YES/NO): NO